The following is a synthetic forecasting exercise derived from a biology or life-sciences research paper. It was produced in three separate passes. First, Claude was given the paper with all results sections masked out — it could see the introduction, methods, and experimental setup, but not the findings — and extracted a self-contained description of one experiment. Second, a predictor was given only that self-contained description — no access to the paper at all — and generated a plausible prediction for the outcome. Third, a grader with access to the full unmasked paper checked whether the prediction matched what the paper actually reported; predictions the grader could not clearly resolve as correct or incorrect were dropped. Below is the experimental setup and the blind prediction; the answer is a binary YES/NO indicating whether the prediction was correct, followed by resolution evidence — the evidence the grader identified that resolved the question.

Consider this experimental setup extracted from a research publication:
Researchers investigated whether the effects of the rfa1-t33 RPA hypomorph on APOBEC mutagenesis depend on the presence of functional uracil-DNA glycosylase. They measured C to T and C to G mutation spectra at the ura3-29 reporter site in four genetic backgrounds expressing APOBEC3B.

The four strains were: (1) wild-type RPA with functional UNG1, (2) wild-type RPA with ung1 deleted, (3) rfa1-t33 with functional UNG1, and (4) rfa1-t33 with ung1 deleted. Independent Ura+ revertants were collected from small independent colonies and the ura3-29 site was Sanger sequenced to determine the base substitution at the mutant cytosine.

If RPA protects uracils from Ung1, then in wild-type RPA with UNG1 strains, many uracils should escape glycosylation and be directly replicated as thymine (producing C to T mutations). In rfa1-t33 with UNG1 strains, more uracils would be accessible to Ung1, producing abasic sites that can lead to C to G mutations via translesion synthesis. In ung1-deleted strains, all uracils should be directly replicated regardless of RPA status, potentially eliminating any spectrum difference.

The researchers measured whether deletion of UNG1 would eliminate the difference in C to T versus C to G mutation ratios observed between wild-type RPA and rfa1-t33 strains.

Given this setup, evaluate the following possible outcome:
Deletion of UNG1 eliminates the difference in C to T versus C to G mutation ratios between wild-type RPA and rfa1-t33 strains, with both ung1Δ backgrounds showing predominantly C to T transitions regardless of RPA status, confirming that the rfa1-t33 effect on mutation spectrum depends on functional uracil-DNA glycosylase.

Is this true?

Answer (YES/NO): YES